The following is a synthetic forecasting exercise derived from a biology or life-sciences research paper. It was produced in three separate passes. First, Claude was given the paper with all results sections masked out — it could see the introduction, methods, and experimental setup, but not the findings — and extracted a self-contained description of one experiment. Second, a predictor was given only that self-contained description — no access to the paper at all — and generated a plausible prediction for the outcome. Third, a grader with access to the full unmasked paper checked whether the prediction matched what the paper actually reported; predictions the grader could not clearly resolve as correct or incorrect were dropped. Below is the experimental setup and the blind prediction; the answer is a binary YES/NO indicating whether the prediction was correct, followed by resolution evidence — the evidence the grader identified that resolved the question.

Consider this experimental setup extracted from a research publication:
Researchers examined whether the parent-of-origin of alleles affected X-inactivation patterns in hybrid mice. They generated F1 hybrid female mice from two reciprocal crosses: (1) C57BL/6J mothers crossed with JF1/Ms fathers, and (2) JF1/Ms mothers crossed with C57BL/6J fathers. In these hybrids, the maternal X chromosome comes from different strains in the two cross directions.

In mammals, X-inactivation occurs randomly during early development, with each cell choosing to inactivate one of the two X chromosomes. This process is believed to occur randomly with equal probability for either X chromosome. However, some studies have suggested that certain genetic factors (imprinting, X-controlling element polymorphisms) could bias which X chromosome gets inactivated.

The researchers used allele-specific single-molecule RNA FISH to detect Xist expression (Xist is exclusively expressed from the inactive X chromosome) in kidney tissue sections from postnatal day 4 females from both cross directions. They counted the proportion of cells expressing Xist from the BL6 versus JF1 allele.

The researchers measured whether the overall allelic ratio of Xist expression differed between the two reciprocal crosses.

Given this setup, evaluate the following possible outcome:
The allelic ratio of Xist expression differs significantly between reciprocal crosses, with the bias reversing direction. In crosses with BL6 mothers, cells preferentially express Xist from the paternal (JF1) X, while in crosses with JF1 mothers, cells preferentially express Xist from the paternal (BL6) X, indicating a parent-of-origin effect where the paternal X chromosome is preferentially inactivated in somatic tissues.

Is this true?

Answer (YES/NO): NO